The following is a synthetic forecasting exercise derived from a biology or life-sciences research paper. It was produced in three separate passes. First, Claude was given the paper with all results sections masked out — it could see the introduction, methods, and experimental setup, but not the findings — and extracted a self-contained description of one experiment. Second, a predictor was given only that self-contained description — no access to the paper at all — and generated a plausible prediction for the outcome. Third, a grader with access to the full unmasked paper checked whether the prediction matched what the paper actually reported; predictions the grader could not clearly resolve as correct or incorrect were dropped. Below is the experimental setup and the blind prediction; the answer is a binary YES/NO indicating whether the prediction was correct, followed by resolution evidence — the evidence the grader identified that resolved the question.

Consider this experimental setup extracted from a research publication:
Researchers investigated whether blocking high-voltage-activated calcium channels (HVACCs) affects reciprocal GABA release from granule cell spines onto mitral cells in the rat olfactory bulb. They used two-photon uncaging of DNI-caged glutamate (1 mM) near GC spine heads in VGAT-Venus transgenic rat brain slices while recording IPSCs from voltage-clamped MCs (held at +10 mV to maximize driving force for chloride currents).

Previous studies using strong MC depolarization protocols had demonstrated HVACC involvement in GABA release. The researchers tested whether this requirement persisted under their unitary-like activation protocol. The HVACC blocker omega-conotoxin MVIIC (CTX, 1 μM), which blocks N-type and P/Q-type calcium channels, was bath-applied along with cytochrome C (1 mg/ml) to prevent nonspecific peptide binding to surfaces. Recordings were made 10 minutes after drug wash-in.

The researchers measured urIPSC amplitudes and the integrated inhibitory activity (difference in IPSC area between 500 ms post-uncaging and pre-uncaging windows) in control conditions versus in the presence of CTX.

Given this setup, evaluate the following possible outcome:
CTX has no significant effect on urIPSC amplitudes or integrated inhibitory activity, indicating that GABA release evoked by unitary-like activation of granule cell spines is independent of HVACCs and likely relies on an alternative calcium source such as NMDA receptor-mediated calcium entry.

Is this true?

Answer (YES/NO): NO